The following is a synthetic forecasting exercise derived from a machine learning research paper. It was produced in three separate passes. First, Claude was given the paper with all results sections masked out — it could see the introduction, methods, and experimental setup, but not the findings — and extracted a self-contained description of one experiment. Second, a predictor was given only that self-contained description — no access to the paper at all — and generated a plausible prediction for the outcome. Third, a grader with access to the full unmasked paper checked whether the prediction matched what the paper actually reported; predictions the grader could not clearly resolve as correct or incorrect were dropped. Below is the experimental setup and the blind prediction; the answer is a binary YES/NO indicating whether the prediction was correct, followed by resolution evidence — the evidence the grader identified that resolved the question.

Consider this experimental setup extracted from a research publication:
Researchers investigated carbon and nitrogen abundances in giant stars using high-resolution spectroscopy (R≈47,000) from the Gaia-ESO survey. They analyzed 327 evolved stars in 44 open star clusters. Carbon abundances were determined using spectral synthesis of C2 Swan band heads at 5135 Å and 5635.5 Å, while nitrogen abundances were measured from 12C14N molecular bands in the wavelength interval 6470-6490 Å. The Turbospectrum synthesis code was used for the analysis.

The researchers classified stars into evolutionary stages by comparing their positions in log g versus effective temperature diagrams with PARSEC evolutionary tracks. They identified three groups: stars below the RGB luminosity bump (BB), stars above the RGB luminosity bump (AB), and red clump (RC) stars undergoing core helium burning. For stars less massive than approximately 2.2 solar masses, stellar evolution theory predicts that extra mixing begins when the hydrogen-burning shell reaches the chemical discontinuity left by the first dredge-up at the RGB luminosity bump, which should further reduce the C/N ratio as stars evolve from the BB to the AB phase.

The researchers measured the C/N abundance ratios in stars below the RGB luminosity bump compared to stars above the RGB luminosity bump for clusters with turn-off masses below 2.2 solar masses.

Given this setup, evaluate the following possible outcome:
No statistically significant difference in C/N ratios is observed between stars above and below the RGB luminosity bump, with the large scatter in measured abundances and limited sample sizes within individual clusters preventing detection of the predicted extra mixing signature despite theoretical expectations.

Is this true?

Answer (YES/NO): NO